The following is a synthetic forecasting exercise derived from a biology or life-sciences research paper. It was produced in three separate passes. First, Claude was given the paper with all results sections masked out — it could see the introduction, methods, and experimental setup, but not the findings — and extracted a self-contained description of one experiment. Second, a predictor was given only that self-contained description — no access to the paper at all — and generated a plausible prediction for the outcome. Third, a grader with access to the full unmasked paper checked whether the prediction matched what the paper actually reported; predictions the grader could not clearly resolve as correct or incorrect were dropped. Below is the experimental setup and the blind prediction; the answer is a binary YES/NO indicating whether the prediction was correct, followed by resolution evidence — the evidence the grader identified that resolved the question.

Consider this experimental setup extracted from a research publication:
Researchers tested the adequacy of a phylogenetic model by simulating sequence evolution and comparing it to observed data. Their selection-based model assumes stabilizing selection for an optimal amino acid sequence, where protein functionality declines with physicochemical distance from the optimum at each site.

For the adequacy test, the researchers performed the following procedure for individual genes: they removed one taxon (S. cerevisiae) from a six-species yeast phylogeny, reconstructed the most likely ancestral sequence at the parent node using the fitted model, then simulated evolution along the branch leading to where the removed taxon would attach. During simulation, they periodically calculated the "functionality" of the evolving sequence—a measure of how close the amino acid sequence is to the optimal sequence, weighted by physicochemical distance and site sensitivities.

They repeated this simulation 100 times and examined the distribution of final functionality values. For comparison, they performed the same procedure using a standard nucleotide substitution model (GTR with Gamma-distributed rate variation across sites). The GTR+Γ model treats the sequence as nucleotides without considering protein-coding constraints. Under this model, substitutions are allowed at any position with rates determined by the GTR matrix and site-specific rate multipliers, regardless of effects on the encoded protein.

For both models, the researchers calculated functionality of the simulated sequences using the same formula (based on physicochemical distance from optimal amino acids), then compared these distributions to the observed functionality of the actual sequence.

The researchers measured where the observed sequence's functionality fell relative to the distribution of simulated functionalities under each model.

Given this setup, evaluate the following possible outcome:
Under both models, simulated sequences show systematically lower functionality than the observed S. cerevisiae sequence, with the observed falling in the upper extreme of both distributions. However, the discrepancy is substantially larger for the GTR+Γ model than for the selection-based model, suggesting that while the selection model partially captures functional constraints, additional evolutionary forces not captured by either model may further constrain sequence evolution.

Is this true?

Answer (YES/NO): NO